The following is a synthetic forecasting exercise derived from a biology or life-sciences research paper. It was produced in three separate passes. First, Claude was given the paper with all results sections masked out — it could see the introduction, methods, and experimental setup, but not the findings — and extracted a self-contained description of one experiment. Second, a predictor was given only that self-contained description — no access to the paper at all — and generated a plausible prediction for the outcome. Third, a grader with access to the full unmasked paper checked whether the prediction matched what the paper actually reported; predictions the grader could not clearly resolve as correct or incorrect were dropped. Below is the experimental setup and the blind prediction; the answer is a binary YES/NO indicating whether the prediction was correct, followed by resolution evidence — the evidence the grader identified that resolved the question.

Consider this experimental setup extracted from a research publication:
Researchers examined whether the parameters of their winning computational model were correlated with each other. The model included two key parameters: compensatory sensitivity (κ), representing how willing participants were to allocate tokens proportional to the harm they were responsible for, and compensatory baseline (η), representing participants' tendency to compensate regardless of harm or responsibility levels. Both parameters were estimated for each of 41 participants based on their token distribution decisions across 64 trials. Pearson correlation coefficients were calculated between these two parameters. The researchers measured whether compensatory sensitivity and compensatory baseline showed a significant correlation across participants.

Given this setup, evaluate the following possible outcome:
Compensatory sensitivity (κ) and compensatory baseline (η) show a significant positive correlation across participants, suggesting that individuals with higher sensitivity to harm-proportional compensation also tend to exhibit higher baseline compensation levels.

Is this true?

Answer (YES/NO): NO